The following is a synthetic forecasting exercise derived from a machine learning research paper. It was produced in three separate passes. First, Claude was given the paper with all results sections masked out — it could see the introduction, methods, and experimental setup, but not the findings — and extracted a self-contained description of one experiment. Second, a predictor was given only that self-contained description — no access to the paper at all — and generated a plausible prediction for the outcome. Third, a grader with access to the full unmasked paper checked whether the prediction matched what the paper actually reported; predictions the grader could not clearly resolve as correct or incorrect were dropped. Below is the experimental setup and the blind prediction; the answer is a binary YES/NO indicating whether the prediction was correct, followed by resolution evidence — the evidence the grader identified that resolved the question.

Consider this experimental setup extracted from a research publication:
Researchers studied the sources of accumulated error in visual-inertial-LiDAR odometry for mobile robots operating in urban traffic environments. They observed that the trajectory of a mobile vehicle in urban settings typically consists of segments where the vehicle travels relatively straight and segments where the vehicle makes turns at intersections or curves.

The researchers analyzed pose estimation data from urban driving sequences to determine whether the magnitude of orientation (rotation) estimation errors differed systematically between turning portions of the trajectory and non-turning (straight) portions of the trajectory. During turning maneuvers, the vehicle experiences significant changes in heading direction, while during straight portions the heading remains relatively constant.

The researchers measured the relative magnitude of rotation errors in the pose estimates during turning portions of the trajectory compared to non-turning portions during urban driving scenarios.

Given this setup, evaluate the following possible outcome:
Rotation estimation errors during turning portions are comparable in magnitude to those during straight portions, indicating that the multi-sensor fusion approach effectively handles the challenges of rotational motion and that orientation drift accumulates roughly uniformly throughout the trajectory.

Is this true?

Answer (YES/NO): NO